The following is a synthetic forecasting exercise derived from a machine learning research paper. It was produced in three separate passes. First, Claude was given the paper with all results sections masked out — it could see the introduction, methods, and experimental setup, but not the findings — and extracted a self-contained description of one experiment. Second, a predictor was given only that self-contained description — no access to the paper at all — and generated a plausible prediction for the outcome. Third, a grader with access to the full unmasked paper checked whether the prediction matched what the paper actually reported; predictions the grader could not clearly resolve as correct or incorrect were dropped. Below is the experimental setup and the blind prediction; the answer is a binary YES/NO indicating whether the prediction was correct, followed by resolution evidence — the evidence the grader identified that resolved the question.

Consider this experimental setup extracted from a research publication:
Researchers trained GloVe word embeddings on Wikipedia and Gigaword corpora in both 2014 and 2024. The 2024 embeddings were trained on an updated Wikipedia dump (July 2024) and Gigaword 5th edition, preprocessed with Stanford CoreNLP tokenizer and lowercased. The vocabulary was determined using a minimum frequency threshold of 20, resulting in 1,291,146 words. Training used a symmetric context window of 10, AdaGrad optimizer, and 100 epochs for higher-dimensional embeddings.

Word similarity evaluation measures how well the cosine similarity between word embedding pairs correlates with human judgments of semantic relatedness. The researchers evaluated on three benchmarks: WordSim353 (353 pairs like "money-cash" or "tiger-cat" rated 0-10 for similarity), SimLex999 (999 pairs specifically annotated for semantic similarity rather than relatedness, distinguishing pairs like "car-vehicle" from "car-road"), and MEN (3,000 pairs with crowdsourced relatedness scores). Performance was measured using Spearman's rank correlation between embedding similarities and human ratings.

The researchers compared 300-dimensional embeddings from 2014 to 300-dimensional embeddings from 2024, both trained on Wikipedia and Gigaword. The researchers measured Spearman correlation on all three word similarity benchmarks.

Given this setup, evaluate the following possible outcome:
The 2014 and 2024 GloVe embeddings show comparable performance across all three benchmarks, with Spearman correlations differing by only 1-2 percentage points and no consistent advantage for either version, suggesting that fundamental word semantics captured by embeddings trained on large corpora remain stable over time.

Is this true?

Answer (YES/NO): NO